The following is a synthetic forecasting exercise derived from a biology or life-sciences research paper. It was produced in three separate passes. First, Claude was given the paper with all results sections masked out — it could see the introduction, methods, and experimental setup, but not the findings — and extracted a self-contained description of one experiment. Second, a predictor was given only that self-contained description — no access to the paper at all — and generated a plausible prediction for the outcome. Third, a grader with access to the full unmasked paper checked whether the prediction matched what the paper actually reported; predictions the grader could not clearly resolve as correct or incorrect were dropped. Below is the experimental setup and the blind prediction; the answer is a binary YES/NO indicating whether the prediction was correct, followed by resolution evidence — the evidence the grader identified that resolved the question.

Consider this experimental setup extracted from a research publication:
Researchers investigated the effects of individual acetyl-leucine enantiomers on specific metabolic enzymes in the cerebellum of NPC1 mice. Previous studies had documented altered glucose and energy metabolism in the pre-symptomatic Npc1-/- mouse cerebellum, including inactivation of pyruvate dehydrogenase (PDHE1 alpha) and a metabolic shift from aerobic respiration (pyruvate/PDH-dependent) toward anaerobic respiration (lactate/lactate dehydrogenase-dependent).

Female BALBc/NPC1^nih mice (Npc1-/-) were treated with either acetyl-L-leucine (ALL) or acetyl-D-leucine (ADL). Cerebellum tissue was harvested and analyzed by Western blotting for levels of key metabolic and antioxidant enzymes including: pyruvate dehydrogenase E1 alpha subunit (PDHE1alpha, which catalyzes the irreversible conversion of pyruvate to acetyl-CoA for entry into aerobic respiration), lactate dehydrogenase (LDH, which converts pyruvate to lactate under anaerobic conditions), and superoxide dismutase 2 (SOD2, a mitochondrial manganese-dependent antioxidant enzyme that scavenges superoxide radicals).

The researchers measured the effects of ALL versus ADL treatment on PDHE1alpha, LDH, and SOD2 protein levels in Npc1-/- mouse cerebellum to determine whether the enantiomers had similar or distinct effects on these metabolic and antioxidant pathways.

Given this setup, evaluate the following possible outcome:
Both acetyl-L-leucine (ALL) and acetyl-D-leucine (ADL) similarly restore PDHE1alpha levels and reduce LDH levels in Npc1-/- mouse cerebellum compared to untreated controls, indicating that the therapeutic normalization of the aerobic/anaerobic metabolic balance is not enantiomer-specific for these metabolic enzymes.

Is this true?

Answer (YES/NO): NO